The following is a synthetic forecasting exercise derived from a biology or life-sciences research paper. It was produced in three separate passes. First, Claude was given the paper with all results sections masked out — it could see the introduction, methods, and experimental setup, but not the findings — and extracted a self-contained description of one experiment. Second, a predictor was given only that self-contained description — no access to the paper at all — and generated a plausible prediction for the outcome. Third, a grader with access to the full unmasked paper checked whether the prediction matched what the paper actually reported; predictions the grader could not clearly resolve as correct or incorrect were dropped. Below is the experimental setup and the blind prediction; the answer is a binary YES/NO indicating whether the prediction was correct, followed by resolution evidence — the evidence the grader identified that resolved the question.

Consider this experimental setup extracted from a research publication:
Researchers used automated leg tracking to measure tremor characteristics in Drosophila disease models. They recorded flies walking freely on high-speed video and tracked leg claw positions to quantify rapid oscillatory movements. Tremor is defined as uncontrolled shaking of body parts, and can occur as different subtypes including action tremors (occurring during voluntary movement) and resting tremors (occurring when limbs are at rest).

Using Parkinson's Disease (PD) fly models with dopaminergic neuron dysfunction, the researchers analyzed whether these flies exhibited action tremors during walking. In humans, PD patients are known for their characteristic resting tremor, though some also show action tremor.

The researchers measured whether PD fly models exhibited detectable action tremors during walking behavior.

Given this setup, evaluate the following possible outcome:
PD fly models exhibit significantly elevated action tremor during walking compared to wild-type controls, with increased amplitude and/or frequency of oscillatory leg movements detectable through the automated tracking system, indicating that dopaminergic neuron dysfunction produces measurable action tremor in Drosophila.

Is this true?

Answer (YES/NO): NO